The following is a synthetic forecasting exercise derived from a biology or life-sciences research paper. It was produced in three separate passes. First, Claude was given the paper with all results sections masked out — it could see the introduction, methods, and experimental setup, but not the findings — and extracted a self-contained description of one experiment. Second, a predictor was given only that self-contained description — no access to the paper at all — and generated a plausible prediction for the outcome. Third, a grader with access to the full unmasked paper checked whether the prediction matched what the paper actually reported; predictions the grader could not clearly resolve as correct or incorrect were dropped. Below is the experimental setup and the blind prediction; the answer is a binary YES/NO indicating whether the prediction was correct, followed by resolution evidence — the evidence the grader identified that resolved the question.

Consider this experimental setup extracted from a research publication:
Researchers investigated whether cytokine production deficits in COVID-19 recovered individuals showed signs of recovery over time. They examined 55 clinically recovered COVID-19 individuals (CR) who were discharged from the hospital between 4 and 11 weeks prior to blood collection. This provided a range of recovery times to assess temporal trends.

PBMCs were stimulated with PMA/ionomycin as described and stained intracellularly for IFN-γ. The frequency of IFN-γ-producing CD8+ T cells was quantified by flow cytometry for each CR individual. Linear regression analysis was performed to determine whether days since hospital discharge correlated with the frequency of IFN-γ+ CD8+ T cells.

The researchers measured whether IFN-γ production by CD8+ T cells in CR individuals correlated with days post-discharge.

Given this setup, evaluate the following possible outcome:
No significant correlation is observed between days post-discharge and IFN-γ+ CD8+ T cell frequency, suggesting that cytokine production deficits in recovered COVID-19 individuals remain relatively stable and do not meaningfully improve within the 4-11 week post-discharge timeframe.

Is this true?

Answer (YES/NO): YES